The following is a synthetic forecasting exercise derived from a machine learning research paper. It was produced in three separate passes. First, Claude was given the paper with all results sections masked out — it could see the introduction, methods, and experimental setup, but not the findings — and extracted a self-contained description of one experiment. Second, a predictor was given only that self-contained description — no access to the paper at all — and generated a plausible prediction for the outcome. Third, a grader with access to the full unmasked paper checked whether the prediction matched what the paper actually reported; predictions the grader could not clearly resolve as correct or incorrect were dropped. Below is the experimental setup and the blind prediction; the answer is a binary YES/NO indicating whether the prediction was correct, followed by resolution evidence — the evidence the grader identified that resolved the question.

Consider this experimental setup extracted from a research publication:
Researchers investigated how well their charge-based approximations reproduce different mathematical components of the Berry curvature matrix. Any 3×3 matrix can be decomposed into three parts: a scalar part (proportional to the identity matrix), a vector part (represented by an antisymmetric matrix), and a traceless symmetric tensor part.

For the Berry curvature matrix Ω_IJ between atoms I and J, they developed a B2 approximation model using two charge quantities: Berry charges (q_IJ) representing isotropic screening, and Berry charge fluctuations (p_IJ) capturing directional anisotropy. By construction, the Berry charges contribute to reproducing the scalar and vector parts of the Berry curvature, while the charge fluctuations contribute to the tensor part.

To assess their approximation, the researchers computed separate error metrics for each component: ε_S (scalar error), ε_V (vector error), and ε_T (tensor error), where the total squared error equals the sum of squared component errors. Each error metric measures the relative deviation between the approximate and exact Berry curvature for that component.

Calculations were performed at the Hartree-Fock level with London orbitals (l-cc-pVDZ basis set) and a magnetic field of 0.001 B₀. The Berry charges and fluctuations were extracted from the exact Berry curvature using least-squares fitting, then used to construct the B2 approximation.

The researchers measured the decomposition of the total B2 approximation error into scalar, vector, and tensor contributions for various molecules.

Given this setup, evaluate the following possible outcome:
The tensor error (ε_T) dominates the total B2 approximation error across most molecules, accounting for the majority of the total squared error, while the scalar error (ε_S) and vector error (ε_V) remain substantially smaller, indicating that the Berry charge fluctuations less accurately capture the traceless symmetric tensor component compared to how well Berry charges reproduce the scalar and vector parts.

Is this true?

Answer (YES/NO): NO